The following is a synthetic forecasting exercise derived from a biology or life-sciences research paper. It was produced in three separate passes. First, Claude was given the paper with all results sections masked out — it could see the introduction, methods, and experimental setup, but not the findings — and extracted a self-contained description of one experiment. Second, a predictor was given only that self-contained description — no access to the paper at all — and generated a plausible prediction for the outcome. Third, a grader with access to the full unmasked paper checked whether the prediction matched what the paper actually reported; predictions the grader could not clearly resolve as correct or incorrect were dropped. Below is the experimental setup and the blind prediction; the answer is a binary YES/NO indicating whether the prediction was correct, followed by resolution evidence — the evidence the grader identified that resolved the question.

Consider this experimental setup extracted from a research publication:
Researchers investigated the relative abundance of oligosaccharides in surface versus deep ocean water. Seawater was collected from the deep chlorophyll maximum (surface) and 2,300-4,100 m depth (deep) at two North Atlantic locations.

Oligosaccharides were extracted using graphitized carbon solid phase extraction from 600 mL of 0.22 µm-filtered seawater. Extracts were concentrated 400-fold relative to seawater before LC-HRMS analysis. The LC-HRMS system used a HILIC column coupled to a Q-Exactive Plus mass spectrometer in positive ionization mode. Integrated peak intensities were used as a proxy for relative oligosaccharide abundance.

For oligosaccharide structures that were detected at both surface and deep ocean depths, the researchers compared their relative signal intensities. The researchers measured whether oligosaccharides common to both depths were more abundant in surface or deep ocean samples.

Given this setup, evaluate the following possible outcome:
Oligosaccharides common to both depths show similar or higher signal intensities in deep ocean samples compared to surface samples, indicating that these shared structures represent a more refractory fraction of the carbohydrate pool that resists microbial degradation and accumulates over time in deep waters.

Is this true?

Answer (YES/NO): NO